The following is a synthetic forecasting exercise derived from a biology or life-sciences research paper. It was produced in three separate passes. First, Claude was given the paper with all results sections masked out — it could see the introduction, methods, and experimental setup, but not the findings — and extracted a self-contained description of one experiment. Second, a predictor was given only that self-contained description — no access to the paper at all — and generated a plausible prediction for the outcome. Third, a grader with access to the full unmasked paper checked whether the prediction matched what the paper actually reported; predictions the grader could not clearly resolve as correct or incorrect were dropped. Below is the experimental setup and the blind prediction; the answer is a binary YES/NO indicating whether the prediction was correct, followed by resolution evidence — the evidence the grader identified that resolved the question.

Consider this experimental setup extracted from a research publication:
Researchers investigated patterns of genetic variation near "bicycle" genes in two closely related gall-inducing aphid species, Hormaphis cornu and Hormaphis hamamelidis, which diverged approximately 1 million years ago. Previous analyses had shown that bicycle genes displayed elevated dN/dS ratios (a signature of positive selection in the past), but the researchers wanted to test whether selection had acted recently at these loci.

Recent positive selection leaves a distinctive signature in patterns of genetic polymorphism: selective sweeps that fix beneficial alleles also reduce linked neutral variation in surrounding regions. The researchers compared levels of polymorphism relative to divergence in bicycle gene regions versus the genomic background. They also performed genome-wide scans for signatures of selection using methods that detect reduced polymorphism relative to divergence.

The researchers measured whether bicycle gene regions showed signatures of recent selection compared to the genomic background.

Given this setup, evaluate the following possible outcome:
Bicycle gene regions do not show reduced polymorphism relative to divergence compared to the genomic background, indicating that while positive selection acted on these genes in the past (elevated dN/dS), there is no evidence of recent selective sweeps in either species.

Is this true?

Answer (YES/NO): NO